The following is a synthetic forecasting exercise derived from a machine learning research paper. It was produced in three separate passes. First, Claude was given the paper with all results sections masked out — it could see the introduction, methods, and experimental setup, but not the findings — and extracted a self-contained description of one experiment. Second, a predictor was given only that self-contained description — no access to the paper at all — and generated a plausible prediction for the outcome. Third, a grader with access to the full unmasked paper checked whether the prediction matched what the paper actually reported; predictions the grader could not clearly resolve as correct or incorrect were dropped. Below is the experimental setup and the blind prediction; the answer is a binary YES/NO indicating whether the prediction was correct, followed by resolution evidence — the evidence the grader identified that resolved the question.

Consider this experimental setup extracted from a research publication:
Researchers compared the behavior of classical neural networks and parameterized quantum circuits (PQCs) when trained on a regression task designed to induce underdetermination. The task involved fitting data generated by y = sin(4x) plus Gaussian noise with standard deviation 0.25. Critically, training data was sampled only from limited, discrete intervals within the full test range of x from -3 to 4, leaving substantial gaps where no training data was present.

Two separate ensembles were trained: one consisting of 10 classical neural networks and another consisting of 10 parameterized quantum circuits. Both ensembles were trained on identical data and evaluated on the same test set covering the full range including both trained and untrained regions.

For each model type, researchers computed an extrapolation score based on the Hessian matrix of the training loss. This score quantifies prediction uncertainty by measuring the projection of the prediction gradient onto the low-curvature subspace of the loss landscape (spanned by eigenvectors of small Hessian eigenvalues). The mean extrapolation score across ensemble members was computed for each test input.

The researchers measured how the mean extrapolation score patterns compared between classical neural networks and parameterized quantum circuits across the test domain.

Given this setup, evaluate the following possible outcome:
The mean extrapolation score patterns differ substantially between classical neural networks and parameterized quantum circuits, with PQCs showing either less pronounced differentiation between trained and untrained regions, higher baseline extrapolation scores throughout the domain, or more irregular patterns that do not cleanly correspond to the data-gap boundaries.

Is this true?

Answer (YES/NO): NO